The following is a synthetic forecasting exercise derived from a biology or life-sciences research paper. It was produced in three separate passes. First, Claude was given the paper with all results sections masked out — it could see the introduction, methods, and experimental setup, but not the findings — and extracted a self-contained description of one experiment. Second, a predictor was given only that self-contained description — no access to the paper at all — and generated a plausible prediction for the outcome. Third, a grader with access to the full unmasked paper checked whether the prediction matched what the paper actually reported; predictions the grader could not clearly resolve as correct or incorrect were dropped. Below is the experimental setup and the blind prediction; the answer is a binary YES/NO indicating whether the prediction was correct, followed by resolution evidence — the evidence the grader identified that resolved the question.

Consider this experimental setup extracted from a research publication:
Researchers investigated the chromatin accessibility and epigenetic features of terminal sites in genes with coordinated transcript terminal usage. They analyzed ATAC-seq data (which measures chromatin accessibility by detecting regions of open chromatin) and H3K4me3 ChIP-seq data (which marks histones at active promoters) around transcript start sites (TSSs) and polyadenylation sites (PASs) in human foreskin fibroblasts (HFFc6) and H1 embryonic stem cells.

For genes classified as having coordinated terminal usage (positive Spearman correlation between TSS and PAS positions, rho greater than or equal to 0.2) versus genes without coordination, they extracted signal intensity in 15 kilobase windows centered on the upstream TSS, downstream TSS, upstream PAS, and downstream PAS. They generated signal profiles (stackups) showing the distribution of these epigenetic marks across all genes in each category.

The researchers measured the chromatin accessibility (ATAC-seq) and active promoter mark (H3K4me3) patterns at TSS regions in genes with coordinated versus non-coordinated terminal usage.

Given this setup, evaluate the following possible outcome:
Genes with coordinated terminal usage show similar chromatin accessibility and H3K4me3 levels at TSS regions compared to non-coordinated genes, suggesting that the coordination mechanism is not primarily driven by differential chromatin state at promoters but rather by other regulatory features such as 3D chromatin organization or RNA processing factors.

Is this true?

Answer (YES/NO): NO